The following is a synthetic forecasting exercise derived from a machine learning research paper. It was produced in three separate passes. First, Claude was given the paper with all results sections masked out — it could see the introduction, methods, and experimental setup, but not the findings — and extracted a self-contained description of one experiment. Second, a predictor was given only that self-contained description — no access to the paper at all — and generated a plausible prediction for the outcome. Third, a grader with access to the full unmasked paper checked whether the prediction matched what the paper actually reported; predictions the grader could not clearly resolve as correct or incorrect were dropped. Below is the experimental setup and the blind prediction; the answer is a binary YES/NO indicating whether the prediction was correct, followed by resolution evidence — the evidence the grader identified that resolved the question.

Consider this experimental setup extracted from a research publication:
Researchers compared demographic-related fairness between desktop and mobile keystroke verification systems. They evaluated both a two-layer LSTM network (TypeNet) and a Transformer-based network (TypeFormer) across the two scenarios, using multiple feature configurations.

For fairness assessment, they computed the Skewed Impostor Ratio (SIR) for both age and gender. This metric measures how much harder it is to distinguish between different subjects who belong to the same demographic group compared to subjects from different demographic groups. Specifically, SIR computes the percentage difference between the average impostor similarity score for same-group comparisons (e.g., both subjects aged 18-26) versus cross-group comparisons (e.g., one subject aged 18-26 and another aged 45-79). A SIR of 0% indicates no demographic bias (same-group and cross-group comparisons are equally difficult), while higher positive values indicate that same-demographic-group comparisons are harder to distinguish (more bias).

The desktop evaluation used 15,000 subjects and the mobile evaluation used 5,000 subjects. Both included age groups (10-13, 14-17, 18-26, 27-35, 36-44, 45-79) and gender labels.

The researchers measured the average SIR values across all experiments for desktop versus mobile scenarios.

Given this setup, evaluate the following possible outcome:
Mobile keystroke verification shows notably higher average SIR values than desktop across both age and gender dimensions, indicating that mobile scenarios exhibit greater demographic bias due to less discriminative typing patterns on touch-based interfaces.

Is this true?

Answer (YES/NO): YES